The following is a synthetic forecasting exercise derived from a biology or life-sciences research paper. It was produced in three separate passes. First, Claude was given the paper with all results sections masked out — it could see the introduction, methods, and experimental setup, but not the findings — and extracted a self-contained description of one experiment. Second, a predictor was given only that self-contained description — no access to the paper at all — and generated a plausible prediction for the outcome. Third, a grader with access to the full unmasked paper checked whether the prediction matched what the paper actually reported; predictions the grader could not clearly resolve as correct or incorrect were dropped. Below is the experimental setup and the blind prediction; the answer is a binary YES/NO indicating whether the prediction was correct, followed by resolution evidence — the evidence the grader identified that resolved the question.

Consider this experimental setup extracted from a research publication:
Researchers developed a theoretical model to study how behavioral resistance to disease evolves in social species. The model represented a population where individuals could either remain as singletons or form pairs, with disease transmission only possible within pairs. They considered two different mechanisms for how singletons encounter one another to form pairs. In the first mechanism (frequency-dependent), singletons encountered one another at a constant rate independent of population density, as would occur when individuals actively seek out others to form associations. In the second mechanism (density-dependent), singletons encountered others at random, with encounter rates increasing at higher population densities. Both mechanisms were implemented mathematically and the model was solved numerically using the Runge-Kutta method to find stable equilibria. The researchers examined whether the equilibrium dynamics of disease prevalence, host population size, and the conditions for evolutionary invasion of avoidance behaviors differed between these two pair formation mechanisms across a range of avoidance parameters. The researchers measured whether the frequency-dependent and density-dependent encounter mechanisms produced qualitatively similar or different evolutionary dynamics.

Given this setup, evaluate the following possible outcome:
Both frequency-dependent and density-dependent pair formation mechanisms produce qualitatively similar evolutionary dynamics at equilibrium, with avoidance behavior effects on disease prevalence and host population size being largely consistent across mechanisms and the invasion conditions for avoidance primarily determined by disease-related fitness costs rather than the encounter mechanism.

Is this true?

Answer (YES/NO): YES